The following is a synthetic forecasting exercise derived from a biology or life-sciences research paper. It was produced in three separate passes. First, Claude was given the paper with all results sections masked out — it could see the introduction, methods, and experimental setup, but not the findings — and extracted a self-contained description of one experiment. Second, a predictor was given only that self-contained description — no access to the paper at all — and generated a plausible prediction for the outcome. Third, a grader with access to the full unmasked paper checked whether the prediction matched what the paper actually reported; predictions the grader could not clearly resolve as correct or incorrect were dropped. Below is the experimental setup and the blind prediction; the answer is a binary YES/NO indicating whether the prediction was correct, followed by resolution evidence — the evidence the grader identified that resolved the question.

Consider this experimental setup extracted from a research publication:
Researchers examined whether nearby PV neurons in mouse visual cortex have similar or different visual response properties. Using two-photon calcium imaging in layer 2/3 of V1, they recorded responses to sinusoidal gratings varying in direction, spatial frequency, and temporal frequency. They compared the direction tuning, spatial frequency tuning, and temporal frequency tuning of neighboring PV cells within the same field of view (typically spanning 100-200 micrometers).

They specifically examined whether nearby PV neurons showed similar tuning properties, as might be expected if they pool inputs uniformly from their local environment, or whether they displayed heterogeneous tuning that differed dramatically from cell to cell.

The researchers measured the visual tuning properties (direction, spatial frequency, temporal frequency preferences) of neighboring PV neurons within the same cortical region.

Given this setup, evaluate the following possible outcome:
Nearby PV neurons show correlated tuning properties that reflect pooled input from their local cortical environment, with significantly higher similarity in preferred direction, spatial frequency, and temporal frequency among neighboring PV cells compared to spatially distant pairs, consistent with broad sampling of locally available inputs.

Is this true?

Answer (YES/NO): NO